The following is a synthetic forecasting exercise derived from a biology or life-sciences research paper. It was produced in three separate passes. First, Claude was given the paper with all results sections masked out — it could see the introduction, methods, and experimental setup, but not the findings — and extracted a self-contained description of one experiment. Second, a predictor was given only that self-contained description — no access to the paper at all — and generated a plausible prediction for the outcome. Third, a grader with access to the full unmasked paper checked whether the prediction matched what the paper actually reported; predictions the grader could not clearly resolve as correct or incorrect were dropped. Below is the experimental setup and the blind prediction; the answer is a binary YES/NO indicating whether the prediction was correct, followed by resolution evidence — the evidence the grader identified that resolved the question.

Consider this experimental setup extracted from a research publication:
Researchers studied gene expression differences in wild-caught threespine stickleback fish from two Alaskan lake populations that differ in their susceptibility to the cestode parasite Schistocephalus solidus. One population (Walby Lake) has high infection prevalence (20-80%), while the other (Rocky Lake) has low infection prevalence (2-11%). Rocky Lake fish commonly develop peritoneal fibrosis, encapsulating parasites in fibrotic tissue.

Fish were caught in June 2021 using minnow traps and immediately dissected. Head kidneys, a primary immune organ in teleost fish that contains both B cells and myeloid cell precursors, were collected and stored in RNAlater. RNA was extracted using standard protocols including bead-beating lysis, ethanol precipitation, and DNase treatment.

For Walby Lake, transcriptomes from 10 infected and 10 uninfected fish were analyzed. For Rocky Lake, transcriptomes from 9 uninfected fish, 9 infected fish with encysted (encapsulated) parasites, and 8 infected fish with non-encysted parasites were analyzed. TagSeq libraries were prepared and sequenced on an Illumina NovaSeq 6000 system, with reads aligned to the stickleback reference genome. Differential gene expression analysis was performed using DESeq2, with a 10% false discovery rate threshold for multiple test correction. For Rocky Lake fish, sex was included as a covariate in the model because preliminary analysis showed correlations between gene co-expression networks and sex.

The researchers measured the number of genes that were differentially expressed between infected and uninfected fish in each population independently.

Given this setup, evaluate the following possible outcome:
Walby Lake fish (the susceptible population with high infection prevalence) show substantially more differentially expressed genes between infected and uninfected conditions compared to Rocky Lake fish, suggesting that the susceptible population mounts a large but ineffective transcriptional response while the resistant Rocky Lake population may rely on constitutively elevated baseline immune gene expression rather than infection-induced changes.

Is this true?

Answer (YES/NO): YES